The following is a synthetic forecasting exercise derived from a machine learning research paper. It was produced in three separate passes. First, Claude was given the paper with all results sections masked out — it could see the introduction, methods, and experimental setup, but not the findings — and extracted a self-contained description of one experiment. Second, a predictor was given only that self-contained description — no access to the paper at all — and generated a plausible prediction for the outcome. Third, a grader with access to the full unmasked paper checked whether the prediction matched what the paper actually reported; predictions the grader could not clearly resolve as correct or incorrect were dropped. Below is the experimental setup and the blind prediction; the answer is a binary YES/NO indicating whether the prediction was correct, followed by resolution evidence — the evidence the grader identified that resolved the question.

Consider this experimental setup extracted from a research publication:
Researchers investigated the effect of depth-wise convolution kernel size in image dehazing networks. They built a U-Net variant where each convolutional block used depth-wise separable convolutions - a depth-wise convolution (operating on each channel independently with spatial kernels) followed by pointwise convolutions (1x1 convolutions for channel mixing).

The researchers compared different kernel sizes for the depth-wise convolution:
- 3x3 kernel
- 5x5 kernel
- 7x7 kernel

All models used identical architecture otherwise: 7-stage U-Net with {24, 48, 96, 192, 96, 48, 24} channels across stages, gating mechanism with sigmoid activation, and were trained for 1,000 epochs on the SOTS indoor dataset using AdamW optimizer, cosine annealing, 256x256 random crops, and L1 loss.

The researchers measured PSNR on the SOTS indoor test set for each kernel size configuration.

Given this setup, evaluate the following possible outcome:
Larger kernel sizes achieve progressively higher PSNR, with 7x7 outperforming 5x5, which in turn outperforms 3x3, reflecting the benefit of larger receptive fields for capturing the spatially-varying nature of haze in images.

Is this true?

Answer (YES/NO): NO